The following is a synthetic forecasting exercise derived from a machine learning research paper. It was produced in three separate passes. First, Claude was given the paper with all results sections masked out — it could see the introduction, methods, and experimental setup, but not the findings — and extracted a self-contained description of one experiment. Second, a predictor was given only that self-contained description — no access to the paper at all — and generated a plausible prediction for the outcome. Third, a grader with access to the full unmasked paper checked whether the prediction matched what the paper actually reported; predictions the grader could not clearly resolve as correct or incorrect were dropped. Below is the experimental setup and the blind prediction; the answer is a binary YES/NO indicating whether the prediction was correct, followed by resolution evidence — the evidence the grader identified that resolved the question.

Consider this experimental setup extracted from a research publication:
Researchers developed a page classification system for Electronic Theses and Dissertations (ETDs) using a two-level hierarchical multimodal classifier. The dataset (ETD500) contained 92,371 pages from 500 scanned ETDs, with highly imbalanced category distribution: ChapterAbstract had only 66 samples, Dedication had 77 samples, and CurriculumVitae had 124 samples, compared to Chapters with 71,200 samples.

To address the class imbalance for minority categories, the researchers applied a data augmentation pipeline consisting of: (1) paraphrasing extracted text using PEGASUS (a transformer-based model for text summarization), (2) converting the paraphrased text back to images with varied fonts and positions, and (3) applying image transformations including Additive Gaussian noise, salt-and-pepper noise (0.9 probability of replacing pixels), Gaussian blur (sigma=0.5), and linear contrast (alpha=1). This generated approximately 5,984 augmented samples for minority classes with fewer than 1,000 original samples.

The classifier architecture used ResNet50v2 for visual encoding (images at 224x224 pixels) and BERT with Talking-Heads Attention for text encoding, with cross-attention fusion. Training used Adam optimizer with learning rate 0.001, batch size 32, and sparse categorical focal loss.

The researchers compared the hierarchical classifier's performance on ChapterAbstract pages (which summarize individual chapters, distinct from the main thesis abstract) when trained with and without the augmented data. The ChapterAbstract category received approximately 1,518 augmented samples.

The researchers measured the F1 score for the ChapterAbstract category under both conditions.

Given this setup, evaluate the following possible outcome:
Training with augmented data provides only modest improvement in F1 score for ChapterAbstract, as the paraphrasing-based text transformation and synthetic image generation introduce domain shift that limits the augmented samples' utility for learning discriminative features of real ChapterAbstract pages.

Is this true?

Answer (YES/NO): NO